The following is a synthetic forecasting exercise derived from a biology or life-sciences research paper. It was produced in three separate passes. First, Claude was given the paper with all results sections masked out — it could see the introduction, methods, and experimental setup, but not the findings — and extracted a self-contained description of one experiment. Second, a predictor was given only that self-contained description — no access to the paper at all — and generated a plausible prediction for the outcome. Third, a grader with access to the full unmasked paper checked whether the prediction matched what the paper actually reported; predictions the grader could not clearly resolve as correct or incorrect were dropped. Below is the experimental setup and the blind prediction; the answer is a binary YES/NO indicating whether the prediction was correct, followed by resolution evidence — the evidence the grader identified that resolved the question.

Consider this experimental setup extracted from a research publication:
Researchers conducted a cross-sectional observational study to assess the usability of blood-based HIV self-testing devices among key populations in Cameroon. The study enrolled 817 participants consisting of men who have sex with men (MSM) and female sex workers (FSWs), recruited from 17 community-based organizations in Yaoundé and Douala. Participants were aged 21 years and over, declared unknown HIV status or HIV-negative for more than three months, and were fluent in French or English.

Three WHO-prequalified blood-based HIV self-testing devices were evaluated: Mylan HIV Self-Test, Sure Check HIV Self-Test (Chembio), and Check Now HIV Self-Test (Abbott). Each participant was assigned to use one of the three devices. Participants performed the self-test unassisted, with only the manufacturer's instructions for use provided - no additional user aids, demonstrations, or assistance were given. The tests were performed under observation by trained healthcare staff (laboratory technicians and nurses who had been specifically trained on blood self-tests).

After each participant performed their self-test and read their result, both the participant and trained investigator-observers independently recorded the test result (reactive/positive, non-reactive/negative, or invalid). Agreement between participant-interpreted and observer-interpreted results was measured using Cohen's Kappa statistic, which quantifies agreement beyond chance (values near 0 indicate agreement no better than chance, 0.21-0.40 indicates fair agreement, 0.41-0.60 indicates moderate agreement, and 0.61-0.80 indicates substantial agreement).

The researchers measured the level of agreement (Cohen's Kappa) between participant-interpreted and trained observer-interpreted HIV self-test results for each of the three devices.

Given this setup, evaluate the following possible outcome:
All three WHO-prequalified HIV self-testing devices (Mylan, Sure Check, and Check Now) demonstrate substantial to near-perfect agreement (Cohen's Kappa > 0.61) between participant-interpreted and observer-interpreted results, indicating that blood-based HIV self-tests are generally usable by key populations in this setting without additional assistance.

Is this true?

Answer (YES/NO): NO